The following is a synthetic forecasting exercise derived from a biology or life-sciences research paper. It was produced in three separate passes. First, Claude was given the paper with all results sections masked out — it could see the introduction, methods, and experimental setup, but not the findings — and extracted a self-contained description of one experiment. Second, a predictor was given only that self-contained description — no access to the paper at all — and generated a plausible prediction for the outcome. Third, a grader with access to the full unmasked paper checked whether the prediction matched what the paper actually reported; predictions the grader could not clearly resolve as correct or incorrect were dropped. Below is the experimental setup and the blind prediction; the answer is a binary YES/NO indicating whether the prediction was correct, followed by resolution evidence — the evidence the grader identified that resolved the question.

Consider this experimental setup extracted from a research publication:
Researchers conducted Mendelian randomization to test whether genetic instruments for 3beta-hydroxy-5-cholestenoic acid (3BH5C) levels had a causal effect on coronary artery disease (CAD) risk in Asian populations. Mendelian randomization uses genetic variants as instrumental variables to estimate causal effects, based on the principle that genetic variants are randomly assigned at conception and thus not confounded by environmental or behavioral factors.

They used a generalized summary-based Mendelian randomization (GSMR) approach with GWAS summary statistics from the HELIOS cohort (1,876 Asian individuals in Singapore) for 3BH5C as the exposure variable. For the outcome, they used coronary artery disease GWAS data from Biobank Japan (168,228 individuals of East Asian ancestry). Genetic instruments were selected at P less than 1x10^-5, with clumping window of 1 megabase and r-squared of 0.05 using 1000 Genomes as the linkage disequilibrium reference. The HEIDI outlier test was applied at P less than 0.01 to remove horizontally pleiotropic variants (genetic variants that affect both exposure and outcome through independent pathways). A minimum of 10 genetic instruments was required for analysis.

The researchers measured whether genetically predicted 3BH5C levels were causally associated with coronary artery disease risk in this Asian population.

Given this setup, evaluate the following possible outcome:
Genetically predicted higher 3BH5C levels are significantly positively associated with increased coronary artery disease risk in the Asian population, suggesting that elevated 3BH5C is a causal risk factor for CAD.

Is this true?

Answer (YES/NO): NO